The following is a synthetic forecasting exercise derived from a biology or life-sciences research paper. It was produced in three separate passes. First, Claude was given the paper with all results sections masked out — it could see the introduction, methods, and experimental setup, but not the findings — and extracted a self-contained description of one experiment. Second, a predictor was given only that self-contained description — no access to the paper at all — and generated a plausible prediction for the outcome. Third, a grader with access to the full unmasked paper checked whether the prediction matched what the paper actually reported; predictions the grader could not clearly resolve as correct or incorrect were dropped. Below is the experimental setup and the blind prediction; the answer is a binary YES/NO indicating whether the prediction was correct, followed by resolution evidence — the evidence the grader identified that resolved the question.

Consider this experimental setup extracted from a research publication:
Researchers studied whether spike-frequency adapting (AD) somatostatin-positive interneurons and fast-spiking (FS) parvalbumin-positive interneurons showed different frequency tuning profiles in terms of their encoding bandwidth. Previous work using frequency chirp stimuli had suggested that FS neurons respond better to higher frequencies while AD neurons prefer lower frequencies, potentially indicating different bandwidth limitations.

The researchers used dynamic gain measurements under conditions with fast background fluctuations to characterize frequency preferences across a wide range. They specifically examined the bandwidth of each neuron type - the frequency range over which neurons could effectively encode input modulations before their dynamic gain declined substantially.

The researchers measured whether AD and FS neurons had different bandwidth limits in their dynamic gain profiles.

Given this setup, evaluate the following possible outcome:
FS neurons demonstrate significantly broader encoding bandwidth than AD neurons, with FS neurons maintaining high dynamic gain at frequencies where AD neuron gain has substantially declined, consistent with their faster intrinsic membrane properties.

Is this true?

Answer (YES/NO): YES